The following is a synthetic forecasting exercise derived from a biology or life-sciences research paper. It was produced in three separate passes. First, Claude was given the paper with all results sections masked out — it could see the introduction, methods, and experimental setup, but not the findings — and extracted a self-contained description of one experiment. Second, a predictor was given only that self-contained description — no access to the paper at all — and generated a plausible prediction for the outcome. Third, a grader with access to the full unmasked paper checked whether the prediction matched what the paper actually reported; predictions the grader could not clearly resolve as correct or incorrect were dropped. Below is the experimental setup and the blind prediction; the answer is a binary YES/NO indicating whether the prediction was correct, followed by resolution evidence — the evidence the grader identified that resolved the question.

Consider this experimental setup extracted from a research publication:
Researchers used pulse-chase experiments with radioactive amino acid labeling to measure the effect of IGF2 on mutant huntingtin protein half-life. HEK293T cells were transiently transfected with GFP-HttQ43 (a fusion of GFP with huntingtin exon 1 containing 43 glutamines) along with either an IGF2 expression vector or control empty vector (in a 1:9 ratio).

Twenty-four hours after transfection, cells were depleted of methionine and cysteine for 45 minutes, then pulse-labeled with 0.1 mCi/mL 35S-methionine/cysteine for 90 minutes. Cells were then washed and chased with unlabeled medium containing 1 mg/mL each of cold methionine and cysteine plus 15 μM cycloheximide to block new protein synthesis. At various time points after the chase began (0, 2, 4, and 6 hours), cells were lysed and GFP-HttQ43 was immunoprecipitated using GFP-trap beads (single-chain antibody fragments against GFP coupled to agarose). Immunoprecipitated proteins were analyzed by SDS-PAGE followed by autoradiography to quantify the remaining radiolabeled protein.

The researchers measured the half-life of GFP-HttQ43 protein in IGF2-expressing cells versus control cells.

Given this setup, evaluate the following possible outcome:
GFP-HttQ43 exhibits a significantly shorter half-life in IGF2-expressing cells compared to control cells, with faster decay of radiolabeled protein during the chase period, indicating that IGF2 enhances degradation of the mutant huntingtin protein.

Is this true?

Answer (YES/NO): NO